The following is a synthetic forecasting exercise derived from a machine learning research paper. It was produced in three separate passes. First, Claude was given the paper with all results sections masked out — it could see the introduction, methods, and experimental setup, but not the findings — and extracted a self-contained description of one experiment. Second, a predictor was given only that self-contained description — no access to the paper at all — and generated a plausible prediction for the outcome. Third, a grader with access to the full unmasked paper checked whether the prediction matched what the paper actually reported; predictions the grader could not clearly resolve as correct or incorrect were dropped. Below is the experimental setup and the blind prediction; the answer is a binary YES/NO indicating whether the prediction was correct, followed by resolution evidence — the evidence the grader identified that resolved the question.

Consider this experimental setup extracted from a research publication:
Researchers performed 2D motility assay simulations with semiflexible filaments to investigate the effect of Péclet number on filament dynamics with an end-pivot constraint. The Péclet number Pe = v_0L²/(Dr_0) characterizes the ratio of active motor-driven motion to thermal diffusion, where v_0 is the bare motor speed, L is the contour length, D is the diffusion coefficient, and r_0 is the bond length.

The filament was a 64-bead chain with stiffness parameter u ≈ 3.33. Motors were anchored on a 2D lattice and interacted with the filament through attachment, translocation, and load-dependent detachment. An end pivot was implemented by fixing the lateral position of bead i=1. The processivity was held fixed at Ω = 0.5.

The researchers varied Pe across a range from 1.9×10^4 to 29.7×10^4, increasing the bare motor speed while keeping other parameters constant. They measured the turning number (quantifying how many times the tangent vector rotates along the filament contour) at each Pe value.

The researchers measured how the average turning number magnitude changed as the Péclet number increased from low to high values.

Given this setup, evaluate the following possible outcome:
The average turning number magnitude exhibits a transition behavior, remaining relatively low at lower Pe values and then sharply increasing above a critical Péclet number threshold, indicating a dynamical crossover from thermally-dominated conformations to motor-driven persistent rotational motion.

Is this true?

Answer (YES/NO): NO